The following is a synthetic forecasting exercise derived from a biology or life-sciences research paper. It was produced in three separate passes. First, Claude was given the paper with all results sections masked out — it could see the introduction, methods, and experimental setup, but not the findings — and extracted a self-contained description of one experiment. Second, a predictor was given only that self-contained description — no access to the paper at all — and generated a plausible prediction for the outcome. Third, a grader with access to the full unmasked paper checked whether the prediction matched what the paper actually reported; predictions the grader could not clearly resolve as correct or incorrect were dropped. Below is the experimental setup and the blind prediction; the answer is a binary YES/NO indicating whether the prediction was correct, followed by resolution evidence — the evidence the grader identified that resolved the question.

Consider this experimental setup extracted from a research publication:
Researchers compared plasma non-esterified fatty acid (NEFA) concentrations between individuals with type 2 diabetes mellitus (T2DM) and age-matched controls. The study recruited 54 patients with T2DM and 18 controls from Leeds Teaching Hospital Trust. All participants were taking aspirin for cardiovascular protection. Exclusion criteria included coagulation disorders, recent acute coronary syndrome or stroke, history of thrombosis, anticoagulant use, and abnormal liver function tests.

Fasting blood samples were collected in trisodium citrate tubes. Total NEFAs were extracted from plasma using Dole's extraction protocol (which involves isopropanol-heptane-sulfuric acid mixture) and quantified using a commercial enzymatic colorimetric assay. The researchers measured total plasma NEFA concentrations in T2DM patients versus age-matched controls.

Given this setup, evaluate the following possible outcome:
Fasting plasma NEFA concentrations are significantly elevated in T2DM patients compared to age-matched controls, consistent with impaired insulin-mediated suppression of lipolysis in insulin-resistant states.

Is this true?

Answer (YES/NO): YES